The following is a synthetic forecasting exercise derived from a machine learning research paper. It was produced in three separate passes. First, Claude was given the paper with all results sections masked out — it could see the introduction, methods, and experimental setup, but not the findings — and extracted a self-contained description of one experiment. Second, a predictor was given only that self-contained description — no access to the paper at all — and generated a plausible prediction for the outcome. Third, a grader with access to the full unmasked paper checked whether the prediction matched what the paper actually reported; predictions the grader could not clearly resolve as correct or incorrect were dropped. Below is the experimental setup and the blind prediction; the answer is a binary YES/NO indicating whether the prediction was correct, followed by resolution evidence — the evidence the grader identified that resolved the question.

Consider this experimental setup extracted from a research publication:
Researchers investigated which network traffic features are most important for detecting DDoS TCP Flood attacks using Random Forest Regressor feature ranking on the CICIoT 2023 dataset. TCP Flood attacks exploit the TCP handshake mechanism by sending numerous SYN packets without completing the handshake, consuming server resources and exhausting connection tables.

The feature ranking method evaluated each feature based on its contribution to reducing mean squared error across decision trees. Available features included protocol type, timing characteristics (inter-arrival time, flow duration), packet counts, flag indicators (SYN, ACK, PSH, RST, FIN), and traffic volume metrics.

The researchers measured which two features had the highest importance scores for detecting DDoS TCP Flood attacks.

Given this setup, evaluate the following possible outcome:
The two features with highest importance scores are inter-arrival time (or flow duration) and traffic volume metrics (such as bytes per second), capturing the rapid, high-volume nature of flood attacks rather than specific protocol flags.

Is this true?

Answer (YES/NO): NO